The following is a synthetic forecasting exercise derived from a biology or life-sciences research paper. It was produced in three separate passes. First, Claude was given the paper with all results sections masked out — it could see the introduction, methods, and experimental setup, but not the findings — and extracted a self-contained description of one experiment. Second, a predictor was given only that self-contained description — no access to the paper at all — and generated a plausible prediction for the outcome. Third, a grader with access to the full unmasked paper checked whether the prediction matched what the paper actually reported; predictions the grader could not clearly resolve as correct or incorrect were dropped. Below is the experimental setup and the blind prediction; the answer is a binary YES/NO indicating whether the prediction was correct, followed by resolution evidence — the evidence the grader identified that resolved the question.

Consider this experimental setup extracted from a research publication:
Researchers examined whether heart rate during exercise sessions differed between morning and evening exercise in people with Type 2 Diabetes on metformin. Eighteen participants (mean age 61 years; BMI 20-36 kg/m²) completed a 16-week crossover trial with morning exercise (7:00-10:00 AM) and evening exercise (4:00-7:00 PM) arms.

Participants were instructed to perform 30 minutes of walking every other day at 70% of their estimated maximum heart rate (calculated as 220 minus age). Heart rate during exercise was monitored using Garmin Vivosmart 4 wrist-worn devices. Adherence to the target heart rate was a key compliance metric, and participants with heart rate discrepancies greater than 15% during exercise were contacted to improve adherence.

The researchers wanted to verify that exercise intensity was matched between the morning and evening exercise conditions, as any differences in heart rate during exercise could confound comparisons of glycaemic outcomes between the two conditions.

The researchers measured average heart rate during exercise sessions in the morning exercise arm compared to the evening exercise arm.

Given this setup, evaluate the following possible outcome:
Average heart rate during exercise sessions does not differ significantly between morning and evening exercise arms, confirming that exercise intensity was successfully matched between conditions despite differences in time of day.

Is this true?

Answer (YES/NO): YES